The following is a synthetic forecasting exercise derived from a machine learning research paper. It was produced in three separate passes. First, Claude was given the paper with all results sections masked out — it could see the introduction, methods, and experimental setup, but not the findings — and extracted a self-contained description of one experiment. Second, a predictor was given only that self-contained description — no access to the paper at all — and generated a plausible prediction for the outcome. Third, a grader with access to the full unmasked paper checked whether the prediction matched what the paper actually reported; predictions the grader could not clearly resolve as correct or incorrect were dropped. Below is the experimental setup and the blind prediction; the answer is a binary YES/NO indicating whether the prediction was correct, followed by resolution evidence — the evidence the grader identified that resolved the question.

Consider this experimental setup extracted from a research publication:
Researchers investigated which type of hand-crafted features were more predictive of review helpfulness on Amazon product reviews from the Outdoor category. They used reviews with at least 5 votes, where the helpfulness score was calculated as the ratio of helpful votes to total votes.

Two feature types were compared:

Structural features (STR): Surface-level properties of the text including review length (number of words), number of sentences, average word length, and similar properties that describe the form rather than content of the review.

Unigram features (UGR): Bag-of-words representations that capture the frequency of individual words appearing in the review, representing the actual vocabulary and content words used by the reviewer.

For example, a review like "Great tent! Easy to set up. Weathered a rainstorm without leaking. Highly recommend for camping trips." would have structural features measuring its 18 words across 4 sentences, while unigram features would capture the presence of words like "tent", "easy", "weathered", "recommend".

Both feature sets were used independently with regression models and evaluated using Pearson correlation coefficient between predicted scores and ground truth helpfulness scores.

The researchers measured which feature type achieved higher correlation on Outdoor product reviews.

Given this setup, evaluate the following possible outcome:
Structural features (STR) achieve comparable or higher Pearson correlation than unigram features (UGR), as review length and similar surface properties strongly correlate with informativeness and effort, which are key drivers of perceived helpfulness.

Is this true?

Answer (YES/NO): NO